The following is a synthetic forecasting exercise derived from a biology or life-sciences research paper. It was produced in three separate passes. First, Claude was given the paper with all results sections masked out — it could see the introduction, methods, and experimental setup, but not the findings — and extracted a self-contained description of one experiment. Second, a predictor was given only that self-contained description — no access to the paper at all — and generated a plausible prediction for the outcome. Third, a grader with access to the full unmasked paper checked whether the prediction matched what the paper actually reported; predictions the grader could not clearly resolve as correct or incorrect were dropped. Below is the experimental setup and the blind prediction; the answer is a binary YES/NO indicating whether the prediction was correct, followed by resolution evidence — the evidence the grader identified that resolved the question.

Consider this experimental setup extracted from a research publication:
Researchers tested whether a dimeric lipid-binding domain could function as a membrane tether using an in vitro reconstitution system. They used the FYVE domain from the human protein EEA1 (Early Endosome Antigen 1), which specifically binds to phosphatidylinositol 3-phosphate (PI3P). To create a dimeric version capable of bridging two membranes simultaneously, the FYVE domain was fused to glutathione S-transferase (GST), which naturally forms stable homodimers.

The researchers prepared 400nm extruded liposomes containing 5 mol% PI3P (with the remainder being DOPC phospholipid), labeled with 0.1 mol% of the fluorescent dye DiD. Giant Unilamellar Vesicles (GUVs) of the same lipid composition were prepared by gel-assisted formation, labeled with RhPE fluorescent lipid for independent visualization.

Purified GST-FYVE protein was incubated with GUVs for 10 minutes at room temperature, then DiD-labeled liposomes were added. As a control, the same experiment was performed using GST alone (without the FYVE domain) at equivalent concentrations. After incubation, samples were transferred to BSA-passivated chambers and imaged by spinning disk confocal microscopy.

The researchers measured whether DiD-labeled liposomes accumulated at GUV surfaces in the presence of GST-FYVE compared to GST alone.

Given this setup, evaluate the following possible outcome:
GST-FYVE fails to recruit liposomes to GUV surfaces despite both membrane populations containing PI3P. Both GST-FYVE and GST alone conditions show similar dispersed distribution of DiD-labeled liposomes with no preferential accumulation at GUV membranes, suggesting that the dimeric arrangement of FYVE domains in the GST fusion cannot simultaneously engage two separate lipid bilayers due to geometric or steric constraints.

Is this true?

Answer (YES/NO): NO